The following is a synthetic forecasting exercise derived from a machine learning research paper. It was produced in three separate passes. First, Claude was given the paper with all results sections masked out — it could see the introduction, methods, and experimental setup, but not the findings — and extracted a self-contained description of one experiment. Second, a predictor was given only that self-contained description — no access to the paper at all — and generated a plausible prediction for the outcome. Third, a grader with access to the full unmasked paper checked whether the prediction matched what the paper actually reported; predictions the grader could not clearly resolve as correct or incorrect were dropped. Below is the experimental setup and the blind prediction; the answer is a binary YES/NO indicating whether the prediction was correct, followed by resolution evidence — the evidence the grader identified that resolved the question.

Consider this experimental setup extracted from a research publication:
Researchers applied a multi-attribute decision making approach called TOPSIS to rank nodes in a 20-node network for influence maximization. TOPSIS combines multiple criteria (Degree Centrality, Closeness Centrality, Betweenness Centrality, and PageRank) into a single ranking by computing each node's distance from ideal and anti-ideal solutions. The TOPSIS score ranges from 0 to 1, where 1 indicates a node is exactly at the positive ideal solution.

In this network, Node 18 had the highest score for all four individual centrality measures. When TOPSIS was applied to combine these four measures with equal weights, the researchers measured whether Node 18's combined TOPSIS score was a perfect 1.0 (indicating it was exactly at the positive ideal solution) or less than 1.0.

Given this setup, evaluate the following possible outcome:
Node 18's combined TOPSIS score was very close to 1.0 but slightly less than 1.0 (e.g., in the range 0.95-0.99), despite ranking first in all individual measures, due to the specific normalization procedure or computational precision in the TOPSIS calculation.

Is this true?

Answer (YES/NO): NO